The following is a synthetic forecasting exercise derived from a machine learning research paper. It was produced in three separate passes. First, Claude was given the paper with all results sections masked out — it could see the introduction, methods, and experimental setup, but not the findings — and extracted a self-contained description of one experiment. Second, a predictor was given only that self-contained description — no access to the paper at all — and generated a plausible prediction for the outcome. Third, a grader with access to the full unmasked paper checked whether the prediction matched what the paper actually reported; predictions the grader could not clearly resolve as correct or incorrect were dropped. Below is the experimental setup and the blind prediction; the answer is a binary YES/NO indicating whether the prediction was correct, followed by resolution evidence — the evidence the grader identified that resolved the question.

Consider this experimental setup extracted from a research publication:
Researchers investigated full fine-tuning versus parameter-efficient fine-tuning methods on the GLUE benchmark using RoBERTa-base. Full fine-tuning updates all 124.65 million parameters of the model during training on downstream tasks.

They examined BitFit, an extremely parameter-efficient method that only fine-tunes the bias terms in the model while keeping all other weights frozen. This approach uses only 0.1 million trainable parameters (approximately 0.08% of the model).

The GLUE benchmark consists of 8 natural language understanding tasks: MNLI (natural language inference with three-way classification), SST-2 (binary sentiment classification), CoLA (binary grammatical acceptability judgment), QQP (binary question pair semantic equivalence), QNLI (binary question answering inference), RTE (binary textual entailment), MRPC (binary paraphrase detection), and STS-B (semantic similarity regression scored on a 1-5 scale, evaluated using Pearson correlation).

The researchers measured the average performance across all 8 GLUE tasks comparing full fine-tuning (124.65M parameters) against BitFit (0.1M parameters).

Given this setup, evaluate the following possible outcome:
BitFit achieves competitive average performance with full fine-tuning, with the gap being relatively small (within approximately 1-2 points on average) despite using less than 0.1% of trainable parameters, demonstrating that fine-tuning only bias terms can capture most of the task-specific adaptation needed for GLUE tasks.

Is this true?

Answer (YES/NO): YES